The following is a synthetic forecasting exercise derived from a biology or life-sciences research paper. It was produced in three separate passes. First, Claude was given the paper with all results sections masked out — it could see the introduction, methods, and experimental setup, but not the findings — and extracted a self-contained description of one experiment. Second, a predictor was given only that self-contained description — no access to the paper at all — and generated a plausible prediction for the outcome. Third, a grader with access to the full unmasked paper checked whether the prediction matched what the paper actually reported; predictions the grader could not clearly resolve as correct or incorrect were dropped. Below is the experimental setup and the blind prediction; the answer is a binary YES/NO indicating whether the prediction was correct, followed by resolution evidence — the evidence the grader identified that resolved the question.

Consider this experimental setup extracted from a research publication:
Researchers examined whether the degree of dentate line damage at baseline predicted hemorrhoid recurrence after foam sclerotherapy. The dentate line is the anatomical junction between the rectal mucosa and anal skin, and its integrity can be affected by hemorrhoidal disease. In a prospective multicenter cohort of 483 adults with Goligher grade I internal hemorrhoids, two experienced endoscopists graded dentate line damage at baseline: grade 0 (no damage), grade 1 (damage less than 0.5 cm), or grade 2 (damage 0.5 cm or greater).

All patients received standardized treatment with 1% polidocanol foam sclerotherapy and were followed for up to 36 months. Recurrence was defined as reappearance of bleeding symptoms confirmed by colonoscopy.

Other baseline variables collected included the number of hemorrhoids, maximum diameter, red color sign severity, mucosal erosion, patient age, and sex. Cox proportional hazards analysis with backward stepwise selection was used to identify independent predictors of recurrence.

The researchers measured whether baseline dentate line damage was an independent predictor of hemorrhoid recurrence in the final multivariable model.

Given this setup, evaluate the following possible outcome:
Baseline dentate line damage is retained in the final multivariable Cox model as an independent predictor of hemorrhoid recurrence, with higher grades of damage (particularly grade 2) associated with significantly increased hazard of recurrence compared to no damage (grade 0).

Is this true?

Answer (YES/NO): NO